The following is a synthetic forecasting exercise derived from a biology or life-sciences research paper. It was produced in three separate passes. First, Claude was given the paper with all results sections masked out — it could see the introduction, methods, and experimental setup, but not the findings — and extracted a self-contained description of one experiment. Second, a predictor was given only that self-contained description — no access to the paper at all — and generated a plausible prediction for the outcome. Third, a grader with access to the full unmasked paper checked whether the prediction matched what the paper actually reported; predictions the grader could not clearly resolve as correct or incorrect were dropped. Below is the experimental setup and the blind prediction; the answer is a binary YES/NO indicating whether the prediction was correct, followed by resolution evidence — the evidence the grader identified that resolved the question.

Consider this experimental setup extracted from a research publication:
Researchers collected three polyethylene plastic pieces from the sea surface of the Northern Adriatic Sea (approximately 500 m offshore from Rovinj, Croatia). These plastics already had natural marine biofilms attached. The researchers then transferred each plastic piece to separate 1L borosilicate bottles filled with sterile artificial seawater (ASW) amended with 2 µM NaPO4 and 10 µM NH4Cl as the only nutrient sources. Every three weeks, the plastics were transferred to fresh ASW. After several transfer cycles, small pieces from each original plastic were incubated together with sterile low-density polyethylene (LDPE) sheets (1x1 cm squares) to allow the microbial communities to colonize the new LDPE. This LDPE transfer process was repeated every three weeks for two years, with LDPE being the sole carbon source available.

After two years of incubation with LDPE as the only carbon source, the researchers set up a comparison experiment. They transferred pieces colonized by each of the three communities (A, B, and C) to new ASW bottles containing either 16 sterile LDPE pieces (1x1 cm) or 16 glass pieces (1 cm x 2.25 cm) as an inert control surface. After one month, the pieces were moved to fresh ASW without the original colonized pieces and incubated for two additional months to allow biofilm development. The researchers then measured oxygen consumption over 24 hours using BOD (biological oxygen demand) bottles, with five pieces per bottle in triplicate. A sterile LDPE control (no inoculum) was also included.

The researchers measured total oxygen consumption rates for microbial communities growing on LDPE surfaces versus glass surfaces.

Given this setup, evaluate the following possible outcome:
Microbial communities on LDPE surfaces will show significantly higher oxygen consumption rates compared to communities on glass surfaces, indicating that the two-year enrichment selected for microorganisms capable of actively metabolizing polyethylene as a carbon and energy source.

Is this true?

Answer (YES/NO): YES